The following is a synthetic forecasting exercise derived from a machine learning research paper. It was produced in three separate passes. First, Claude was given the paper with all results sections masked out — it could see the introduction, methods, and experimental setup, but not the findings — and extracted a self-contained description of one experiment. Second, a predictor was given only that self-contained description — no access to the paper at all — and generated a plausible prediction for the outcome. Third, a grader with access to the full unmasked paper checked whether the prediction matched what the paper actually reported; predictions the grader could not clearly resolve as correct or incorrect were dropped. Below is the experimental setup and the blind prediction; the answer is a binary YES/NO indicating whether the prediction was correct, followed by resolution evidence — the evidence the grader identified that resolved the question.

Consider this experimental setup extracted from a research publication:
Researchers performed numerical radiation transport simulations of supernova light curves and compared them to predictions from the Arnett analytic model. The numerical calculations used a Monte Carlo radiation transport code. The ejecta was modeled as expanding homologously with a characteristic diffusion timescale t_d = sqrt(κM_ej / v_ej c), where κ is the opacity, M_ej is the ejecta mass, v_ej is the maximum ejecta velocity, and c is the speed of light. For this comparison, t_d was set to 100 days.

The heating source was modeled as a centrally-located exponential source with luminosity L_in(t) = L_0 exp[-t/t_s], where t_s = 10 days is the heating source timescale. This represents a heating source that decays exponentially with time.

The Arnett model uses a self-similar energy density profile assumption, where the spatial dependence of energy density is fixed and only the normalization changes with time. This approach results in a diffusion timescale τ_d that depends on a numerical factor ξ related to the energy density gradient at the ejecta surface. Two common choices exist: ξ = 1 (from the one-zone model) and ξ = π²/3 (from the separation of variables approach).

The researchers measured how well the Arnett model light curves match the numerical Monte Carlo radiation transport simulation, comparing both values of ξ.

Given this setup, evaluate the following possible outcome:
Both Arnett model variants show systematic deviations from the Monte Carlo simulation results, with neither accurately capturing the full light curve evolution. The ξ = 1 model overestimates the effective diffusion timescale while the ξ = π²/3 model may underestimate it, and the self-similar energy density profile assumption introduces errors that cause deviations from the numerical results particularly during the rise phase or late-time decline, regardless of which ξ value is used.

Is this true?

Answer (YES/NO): YES